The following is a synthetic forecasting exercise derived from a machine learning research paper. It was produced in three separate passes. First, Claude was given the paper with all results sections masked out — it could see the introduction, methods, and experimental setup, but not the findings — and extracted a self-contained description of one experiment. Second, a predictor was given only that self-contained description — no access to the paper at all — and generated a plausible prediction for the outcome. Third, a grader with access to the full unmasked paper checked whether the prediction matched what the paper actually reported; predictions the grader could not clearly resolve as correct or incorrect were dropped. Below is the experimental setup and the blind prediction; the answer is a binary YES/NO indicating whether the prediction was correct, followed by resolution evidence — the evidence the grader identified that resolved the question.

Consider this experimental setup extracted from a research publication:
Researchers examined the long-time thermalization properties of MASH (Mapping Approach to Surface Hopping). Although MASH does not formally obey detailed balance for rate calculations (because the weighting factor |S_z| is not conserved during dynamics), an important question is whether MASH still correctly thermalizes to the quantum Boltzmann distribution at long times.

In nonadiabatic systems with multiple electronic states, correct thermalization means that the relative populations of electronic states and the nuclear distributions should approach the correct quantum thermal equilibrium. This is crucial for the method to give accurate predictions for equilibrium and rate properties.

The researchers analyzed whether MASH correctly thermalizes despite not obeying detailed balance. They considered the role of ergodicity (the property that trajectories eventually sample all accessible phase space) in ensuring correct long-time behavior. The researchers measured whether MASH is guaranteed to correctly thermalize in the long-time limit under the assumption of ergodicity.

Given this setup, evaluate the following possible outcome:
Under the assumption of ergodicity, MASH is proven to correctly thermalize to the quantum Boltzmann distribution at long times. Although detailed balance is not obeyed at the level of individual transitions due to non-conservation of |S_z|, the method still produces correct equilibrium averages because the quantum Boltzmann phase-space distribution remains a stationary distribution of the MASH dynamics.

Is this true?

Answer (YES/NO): YES